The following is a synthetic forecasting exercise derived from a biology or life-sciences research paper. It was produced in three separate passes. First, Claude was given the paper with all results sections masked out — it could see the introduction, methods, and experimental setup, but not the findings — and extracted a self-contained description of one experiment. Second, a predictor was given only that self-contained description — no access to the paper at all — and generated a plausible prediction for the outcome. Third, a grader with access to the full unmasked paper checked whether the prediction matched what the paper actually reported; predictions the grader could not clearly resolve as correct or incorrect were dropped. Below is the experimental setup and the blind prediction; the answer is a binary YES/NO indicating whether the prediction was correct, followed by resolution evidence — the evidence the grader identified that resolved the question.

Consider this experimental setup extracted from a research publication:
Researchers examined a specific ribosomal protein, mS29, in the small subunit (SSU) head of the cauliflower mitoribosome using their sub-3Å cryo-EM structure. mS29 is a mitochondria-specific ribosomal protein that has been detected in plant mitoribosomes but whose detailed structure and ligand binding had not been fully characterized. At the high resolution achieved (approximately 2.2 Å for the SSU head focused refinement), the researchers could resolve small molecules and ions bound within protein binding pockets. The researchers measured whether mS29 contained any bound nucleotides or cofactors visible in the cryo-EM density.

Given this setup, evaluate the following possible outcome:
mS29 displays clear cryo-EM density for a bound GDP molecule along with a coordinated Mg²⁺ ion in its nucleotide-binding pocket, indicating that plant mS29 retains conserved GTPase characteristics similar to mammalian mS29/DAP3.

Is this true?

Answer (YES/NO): NO